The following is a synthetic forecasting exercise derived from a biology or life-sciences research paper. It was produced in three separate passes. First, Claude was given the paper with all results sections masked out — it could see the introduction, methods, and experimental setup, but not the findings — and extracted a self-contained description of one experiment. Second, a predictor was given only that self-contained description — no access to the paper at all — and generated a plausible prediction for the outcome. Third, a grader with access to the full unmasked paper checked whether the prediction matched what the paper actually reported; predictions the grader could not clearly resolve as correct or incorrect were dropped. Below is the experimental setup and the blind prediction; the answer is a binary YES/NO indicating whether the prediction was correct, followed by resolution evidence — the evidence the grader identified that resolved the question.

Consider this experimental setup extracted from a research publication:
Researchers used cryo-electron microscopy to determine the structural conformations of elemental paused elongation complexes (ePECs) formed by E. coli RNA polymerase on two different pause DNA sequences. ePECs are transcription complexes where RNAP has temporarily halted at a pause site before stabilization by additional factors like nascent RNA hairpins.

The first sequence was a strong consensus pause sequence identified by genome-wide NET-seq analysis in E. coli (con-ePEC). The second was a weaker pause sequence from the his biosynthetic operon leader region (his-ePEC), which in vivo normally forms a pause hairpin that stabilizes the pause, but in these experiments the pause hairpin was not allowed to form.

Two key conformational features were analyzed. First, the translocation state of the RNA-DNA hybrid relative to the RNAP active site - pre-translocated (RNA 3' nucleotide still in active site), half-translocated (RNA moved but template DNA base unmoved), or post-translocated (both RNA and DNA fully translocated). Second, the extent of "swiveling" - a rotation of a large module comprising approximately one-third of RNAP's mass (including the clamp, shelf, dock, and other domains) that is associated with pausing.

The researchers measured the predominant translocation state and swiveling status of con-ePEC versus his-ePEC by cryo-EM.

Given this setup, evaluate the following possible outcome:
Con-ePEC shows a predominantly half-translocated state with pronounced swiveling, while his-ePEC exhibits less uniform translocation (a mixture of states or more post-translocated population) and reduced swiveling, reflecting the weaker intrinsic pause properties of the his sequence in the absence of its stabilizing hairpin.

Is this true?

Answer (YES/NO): NO